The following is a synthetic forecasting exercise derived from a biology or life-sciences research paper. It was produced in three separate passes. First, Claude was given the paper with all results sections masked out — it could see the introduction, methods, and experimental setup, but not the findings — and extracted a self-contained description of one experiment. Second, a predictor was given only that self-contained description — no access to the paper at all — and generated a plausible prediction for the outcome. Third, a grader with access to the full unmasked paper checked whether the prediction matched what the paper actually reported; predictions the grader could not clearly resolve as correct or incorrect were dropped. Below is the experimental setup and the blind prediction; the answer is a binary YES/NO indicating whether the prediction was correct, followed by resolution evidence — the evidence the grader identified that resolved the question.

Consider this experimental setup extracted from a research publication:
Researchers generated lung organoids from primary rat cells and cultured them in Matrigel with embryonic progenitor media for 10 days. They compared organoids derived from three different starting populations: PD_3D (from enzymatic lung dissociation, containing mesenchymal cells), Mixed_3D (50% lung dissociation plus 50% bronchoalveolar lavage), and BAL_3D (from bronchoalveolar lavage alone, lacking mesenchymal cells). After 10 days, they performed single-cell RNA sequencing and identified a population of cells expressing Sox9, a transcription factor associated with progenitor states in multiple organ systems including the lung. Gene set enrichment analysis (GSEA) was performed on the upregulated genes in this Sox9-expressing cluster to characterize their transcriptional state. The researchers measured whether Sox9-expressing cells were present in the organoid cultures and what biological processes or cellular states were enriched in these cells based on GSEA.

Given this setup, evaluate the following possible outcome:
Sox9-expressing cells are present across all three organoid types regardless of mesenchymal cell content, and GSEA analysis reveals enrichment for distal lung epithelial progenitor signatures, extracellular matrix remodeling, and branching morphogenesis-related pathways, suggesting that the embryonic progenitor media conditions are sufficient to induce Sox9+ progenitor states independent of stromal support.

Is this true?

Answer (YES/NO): NO